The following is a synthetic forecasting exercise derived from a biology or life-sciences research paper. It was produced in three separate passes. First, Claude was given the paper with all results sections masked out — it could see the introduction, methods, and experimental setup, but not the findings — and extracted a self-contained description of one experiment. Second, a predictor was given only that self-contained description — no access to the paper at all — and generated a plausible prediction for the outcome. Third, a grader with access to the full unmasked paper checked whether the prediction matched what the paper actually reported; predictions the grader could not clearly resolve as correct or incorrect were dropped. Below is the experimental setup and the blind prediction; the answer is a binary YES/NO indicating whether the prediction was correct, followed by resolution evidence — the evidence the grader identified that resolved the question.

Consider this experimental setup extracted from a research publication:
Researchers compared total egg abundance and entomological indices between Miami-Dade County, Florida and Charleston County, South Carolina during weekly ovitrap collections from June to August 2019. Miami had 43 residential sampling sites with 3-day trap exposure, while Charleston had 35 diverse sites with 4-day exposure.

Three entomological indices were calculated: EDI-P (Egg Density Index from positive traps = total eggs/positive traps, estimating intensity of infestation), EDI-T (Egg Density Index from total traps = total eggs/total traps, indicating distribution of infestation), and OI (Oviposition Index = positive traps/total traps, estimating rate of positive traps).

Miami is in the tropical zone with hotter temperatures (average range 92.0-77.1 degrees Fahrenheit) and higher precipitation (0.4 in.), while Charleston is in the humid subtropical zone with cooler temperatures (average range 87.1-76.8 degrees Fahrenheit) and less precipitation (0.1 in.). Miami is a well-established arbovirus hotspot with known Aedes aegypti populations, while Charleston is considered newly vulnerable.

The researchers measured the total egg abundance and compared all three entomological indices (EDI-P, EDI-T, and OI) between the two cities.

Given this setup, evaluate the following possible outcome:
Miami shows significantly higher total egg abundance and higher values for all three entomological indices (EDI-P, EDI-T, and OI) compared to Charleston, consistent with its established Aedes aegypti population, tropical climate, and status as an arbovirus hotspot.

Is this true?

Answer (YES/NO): NO